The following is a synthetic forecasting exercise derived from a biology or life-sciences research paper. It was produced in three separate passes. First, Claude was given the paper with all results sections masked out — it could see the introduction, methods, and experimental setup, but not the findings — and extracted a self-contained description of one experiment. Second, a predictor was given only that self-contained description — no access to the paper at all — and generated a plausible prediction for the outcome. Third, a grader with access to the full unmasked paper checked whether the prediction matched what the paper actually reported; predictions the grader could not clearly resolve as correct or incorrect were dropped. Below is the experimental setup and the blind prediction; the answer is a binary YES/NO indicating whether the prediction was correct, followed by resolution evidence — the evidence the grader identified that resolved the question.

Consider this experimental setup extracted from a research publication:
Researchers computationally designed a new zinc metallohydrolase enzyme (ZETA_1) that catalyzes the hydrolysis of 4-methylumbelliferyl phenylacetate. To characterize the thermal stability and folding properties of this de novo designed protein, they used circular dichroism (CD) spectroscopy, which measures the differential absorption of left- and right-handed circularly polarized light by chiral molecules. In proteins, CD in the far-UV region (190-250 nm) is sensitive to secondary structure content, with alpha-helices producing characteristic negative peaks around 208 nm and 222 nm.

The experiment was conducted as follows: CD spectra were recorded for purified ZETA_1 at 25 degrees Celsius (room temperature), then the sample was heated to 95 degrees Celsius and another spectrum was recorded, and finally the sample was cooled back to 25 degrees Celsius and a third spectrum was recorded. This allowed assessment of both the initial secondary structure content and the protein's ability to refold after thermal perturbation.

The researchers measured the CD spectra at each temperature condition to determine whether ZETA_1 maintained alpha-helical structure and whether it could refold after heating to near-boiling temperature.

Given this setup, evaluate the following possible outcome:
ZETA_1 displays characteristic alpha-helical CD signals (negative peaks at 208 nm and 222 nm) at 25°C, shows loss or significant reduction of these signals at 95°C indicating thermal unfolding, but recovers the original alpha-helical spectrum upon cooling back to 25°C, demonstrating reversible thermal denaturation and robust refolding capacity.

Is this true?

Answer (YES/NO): YES